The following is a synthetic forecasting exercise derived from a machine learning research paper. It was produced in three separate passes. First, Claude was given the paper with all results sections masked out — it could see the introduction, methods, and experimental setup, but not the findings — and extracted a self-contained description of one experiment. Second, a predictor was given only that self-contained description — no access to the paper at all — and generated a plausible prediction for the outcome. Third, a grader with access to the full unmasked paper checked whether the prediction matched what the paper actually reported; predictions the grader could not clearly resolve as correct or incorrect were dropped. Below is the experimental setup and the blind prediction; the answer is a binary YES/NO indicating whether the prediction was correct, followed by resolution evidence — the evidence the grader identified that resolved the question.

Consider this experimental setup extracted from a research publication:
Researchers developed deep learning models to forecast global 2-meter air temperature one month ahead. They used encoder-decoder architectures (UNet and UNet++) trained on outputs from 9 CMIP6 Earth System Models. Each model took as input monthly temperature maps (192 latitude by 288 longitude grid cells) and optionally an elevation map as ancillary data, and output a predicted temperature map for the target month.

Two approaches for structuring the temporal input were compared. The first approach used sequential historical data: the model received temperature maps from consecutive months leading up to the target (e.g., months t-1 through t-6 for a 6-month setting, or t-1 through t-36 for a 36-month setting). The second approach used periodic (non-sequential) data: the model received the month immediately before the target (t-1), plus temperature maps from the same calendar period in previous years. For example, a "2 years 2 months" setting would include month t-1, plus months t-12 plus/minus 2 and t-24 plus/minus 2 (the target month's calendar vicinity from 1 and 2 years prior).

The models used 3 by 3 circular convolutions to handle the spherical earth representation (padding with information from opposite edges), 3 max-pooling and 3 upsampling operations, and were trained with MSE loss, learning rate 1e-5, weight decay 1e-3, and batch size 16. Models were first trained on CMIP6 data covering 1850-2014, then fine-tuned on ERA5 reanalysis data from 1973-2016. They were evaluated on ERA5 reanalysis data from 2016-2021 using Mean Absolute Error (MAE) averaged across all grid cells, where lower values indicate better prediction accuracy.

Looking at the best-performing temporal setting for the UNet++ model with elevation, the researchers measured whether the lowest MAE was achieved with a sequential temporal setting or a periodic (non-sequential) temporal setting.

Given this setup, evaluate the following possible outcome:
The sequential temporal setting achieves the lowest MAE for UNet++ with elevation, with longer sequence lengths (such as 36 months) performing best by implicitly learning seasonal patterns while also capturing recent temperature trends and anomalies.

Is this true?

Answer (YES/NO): NO